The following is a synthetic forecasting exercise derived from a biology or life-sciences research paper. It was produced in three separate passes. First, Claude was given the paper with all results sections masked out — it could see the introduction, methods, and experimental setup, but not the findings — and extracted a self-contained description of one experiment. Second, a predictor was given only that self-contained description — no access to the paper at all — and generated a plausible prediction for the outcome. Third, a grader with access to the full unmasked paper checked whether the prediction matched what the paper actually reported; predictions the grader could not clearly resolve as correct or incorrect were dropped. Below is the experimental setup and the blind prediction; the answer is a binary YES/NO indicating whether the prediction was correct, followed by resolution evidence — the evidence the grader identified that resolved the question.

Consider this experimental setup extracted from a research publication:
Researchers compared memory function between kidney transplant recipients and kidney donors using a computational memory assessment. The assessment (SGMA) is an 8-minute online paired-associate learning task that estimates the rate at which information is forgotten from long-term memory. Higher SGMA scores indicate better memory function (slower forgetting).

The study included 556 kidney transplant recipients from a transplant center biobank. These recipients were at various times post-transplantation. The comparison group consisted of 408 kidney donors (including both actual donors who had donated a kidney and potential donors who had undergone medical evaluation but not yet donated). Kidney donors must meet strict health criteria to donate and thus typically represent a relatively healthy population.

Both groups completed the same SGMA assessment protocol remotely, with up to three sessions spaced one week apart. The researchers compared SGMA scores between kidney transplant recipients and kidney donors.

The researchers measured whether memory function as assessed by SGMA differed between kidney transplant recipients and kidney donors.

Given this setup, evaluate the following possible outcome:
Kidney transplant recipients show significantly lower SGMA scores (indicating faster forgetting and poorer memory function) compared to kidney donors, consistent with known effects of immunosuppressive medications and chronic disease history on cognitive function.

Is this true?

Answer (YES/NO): YES